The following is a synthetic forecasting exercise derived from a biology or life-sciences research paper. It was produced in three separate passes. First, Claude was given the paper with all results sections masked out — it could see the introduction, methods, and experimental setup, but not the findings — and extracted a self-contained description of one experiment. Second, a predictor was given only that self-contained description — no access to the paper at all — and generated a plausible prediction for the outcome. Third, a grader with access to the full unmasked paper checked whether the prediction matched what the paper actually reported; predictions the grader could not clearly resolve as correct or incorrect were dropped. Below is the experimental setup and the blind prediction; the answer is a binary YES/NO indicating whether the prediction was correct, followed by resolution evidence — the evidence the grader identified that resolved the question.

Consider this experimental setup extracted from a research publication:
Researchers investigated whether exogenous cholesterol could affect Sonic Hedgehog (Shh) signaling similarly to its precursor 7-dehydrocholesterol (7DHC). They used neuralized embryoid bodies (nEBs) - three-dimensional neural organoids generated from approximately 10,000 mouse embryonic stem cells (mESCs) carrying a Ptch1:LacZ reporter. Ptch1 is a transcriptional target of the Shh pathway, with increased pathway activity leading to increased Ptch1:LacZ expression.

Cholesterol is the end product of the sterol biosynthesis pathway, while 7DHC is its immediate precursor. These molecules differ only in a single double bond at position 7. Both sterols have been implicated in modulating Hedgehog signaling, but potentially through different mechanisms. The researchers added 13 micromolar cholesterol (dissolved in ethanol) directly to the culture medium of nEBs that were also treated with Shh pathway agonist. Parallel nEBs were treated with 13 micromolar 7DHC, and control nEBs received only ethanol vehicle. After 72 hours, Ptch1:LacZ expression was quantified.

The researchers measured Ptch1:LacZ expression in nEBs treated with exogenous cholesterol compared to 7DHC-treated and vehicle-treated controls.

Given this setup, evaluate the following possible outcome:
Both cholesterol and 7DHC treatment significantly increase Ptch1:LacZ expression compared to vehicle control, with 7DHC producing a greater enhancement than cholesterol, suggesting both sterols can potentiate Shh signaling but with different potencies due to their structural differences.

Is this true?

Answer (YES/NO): NO